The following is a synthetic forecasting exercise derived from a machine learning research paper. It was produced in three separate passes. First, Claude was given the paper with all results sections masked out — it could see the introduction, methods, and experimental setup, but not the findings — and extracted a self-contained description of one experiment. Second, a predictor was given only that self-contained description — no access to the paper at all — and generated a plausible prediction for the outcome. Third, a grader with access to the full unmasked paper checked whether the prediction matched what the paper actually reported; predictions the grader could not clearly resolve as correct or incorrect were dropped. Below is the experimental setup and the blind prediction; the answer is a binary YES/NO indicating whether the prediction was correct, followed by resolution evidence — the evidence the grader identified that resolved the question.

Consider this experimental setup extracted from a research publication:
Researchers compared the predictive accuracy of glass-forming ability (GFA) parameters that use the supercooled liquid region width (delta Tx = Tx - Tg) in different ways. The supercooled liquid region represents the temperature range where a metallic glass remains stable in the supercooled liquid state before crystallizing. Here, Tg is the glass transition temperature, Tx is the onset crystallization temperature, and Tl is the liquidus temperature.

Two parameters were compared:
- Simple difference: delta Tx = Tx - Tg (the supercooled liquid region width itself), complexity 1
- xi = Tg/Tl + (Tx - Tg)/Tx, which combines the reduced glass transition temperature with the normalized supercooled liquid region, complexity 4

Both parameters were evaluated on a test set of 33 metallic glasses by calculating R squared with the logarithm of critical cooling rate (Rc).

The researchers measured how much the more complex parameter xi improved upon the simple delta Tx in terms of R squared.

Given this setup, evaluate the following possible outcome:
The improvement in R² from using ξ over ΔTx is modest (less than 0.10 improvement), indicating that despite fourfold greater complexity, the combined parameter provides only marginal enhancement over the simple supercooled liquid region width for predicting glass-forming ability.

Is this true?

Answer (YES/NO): NO